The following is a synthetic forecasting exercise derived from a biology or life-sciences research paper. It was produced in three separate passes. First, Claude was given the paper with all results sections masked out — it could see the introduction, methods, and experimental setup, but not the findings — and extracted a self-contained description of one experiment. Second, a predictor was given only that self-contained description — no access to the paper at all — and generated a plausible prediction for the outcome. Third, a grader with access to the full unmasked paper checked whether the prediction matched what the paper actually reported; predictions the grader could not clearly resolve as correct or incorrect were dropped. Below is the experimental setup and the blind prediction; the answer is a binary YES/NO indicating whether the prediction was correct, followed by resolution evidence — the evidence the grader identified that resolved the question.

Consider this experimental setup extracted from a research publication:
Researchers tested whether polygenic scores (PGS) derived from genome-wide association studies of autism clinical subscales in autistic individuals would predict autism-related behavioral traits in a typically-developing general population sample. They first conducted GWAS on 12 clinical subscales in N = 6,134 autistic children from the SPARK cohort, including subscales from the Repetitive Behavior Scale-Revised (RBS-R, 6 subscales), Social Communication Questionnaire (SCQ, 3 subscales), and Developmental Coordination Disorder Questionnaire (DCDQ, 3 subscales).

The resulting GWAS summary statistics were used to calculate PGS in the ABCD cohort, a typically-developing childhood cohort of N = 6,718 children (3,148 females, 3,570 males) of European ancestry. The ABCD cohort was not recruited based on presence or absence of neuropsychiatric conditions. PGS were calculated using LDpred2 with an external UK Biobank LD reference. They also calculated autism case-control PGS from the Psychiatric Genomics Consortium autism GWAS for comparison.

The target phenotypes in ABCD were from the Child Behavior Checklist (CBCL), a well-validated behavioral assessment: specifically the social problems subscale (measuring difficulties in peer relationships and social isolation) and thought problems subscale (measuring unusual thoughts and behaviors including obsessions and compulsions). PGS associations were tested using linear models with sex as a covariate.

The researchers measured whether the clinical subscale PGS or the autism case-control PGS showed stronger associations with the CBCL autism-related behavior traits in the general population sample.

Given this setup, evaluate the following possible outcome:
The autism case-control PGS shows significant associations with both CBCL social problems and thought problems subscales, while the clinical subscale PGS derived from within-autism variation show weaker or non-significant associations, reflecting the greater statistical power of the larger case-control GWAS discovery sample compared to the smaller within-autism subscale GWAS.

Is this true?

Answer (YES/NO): NO